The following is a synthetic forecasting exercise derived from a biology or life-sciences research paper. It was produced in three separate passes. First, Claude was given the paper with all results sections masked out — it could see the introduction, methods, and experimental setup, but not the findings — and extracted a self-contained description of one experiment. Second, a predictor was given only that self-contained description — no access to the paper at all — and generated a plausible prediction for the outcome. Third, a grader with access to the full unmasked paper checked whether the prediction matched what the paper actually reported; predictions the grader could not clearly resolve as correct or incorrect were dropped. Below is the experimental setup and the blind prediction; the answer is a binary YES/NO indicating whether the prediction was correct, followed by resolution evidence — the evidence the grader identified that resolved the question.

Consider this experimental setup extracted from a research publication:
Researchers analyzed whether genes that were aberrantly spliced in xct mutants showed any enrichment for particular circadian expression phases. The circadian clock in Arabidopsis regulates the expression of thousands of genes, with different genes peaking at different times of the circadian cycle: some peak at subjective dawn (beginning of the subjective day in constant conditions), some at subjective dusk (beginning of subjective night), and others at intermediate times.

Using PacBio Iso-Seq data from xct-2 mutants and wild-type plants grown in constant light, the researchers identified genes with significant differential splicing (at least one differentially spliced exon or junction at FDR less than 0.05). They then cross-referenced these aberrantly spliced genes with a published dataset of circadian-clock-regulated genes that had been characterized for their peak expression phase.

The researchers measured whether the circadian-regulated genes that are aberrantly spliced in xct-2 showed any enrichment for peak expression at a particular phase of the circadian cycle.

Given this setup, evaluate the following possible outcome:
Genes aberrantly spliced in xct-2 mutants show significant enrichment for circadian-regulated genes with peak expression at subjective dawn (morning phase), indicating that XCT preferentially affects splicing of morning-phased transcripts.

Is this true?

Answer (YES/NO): YES